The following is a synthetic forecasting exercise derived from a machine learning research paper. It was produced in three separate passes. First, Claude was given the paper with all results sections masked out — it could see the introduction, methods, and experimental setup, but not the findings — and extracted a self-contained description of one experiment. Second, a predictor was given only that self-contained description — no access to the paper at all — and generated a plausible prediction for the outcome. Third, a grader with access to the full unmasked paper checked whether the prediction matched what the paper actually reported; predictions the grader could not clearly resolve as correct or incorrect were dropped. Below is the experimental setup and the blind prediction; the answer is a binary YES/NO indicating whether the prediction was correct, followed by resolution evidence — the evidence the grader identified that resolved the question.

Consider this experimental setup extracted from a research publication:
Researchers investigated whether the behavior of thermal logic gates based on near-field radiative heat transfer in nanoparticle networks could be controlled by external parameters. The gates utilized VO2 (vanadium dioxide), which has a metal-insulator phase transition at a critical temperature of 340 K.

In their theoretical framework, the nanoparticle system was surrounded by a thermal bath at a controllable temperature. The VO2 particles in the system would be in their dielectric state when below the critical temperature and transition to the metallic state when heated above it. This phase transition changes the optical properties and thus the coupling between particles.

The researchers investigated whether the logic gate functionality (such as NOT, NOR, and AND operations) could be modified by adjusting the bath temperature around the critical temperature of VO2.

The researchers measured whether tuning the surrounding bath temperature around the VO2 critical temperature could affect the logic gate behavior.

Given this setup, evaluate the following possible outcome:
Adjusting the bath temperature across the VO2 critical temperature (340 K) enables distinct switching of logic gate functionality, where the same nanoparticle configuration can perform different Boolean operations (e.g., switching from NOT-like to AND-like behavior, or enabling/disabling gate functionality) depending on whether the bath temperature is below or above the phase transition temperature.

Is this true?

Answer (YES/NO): YES